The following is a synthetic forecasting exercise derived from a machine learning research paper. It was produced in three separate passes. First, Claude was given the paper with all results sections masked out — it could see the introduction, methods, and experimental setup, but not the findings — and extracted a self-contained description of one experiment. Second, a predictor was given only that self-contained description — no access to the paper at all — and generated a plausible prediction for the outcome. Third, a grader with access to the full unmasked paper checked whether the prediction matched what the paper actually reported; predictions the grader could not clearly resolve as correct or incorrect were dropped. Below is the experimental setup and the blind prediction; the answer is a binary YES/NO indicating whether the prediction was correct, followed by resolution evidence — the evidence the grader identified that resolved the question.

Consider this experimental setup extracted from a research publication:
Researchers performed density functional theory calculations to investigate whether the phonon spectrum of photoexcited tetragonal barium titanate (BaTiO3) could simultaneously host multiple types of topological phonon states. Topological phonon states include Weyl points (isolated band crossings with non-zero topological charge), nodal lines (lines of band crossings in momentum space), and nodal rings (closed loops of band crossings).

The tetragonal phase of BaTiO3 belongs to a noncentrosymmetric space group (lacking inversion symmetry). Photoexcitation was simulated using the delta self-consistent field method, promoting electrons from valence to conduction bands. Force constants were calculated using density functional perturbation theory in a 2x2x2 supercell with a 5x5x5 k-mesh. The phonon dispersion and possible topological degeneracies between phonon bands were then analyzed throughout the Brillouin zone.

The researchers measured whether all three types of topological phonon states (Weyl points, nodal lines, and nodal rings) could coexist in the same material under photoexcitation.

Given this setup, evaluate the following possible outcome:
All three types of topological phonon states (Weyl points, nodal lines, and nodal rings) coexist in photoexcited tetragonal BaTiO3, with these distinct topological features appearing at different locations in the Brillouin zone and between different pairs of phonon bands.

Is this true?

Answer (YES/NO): NO